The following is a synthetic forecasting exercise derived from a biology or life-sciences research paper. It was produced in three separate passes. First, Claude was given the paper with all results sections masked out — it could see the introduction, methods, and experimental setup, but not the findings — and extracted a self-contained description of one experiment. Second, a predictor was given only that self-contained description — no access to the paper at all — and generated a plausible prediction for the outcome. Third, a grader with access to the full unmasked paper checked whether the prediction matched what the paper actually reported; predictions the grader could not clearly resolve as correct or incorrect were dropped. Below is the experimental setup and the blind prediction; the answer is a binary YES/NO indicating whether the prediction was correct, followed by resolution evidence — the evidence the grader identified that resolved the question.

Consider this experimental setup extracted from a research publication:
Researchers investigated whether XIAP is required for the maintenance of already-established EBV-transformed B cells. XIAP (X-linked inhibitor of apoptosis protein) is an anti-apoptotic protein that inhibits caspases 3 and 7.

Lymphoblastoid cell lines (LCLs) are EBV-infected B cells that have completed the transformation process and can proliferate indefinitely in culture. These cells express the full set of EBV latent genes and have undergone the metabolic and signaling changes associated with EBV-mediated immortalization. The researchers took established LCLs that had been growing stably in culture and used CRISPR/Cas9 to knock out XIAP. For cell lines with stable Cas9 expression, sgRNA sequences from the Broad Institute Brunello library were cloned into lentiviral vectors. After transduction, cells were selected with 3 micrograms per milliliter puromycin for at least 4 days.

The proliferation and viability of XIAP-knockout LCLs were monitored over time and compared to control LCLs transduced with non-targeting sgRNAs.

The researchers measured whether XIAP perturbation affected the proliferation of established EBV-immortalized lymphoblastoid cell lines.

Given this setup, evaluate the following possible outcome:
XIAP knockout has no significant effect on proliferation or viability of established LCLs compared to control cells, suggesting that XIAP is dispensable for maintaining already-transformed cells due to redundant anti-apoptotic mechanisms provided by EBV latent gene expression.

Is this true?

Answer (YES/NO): YES